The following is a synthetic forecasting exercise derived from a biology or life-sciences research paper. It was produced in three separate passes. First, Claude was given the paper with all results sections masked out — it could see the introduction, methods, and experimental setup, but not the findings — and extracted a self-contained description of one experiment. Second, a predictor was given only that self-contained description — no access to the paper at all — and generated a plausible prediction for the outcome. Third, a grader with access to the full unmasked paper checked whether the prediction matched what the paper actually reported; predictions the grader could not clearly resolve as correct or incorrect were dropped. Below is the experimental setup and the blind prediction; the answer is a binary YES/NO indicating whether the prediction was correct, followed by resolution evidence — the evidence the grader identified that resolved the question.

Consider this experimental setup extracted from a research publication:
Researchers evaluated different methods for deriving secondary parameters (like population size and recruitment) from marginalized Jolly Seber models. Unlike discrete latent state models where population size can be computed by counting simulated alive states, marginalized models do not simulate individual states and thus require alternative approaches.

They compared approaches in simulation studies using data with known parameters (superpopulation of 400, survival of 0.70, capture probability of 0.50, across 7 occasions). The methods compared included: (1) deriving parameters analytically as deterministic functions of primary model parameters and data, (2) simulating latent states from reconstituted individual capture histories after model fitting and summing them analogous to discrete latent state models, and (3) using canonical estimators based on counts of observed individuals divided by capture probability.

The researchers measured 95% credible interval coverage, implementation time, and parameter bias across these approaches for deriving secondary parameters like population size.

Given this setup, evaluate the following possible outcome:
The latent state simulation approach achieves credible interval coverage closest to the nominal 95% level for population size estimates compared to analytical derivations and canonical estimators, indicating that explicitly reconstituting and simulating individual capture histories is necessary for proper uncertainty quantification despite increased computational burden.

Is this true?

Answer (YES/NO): NO